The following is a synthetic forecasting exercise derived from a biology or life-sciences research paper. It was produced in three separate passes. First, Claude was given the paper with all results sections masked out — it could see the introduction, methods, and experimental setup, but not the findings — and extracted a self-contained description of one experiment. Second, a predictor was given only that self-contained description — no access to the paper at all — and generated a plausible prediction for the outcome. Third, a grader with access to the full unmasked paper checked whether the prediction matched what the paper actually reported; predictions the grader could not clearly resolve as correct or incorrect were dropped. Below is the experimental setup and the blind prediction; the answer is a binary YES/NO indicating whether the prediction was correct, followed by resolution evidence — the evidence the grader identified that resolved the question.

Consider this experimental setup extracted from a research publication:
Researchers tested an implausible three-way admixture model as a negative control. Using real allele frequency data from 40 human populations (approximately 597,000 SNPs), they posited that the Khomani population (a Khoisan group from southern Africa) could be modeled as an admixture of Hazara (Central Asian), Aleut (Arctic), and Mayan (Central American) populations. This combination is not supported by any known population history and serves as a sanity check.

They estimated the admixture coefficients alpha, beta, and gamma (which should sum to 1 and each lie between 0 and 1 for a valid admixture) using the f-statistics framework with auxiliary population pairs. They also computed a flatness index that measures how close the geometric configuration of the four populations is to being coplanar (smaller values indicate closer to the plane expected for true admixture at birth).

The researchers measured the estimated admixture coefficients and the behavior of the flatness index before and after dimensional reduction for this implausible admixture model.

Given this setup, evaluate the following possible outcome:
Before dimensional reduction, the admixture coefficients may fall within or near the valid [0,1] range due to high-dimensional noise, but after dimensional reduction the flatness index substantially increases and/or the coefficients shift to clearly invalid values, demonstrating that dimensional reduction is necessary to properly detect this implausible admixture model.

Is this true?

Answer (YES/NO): NO